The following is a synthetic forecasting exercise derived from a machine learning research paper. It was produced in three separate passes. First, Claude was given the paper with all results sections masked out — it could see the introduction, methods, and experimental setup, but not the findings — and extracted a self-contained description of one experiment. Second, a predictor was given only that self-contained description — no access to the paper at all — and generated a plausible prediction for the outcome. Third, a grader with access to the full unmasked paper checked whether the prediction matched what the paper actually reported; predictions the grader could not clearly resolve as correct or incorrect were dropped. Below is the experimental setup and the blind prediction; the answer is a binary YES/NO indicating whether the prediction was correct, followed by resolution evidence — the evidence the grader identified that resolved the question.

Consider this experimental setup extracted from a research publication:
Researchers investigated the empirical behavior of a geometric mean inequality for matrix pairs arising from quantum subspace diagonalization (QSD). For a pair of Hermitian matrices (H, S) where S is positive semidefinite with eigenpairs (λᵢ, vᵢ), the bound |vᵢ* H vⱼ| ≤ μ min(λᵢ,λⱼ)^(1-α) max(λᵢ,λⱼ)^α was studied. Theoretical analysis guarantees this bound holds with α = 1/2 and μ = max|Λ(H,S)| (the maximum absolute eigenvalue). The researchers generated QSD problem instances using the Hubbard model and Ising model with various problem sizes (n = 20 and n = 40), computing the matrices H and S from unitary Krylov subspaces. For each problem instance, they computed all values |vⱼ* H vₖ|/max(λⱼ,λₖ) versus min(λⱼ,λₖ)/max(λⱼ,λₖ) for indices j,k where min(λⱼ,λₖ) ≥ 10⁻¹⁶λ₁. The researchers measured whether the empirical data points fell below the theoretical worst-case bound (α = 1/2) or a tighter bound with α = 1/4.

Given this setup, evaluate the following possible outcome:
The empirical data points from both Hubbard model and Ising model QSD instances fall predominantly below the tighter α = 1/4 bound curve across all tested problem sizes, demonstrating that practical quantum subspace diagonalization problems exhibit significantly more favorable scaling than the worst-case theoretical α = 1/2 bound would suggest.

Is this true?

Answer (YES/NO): YES